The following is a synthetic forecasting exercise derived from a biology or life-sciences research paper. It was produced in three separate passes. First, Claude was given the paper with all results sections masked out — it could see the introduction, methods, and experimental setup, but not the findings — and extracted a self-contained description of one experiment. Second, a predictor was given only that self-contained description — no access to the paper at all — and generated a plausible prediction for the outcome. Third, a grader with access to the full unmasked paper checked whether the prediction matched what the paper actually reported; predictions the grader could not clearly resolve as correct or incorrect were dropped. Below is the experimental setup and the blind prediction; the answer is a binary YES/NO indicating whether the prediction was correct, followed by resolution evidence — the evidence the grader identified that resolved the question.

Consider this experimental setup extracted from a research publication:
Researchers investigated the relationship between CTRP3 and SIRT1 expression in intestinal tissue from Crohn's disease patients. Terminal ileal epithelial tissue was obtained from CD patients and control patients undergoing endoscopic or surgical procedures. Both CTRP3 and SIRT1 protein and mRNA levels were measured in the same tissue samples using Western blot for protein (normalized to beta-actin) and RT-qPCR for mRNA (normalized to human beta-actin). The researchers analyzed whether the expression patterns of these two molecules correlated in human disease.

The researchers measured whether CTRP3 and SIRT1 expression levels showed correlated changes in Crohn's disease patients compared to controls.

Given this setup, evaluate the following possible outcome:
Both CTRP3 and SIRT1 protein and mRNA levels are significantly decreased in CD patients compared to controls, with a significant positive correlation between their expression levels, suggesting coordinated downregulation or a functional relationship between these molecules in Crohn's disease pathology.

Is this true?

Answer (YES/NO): NO